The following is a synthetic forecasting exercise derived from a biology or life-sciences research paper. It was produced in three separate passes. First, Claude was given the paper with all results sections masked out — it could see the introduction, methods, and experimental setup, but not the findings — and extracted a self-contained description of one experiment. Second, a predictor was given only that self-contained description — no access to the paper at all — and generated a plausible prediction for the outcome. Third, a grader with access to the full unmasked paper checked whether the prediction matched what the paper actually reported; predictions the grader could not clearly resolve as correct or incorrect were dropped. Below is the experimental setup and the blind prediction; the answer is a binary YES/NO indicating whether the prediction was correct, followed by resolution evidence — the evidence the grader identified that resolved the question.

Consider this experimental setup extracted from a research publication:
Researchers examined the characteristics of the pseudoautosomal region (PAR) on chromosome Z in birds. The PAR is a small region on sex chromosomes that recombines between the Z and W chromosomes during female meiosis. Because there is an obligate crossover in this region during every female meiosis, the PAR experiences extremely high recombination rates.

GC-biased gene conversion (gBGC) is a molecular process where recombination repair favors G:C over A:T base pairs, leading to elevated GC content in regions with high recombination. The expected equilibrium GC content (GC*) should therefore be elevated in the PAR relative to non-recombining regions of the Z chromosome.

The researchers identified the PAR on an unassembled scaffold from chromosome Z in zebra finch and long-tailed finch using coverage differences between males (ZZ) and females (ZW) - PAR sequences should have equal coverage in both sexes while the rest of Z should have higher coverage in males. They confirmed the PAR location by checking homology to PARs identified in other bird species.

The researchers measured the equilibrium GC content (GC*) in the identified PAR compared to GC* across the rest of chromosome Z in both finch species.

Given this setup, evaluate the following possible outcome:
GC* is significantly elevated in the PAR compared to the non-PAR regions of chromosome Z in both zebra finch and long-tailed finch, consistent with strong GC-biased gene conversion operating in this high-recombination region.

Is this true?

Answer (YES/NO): YES